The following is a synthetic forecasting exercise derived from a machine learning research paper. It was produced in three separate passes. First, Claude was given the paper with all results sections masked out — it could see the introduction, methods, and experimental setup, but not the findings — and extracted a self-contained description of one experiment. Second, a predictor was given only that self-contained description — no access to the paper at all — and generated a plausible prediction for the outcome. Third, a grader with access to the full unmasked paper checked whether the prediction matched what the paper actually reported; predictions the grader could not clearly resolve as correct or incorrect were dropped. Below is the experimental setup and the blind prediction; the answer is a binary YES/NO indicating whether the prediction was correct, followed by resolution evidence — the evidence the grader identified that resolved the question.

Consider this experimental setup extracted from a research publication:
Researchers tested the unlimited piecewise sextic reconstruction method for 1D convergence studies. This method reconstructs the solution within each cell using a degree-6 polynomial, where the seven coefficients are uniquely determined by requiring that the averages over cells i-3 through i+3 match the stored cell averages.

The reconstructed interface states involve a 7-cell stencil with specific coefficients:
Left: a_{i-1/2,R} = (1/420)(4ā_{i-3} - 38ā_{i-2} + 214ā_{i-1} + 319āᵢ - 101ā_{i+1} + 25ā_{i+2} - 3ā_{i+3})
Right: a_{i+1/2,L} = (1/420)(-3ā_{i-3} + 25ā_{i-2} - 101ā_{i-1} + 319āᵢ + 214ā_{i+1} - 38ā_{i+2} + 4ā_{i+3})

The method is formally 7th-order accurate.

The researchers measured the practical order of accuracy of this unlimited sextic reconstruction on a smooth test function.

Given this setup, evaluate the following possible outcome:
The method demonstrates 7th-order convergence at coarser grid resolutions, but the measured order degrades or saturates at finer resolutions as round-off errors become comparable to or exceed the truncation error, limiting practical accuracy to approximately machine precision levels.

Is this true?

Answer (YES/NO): NO